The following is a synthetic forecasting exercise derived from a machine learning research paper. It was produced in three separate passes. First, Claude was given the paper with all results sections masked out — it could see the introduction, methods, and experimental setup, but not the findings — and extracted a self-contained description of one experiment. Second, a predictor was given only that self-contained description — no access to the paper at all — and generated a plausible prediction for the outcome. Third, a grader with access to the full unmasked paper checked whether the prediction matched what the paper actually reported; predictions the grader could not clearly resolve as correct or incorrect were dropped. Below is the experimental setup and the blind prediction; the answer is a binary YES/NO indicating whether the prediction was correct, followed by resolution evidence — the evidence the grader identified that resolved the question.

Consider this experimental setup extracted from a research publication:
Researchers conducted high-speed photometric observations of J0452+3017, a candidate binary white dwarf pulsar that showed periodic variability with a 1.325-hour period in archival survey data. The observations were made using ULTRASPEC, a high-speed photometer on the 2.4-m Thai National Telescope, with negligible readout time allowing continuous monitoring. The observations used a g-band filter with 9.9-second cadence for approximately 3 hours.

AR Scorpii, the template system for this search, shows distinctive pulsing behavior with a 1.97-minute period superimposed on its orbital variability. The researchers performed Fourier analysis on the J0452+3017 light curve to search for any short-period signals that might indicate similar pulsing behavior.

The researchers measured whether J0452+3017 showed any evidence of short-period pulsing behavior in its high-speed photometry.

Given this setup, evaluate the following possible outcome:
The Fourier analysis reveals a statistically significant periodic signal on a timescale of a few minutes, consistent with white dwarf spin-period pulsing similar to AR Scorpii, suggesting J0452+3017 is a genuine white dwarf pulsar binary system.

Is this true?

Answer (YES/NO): NO